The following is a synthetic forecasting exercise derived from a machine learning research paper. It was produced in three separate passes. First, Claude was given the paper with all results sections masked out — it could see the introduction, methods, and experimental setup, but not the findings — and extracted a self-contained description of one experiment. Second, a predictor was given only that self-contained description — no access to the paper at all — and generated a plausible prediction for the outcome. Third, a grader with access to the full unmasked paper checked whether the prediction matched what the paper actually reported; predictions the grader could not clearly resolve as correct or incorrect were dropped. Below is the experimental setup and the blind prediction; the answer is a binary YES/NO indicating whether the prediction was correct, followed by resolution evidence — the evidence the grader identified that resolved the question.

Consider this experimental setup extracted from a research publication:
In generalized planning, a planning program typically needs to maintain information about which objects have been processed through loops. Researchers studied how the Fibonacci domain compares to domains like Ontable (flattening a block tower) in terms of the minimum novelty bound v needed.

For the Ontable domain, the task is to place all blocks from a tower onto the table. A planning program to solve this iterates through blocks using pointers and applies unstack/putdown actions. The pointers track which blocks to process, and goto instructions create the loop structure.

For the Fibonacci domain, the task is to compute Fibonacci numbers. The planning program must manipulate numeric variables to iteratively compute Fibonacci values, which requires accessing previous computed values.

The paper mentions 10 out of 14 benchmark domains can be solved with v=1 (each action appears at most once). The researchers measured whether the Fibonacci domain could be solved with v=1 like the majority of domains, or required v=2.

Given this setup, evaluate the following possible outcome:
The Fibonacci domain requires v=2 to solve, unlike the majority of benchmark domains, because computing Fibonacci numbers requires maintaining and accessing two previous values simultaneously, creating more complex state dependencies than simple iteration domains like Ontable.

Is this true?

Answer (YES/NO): YES